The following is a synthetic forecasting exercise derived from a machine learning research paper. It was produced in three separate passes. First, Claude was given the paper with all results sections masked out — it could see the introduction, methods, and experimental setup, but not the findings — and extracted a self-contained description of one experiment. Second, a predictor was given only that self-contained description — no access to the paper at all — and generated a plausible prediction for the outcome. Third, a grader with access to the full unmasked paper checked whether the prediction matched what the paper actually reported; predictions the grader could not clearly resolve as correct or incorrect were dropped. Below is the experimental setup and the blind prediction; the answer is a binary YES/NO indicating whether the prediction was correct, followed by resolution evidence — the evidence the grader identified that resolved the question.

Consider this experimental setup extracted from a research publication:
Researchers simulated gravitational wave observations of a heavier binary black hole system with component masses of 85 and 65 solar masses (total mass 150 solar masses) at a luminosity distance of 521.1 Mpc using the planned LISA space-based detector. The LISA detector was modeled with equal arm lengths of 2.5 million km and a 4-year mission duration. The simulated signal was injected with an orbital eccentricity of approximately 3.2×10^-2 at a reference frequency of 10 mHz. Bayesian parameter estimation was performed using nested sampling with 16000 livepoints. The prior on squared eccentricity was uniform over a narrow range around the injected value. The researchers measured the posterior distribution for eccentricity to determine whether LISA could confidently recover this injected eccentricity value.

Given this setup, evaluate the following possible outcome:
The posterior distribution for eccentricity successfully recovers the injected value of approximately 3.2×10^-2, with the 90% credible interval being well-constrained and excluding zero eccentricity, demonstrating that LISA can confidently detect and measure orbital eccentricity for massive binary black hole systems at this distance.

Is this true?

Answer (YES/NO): YES